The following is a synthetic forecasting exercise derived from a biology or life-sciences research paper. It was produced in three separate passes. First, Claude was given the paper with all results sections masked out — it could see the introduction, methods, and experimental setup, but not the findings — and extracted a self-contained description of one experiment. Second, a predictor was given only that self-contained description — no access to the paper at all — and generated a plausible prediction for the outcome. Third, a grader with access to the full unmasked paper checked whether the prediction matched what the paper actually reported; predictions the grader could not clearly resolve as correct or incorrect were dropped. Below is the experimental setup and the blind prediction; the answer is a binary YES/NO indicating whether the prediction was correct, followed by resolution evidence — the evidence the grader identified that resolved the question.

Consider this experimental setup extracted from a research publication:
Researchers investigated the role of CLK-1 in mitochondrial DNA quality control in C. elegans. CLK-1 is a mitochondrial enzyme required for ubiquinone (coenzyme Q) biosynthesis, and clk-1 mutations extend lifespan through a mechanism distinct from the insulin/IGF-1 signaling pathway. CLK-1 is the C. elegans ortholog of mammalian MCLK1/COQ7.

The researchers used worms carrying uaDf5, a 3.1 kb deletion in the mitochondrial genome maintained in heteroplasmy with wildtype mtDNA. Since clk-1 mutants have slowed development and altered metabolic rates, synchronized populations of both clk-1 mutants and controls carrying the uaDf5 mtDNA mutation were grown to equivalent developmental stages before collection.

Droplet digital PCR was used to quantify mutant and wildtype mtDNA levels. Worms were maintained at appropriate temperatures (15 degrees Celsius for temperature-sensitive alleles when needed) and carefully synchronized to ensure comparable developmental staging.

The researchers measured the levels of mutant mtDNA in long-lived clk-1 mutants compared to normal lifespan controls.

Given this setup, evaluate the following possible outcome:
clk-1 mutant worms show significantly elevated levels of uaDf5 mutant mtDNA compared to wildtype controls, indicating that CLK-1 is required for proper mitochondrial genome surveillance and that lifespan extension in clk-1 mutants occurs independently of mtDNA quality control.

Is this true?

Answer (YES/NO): NO